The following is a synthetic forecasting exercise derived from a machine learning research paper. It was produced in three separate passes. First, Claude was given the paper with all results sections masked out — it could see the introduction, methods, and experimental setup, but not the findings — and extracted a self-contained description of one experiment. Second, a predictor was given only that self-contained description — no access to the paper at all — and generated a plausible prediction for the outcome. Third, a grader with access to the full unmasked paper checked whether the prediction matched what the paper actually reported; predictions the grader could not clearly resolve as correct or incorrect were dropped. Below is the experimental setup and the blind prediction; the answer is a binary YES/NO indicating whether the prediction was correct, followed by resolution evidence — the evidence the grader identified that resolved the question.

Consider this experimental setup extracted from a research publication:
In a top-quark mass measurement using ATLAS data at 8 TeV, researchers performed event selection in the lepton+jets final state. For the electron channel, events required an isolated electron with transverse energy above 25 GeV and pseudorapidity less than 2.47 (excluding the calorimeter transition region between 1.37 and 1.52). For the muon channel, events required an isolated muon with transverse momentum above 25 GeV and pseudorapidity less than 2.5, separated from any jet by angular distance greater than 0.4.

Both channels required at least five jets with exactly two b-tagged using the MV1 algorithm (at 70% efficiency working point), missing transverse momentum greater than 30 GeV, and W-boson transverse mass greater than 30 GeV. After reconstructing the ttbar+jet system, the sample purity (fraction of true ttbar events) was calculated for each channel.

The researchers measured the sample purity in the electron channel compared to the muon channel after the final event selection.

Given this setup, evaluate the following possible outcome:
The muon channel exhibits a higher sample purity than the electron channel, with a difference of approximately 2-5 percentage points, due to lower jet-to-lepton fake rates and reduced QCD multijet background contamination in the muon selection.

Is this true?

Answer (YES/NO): NO